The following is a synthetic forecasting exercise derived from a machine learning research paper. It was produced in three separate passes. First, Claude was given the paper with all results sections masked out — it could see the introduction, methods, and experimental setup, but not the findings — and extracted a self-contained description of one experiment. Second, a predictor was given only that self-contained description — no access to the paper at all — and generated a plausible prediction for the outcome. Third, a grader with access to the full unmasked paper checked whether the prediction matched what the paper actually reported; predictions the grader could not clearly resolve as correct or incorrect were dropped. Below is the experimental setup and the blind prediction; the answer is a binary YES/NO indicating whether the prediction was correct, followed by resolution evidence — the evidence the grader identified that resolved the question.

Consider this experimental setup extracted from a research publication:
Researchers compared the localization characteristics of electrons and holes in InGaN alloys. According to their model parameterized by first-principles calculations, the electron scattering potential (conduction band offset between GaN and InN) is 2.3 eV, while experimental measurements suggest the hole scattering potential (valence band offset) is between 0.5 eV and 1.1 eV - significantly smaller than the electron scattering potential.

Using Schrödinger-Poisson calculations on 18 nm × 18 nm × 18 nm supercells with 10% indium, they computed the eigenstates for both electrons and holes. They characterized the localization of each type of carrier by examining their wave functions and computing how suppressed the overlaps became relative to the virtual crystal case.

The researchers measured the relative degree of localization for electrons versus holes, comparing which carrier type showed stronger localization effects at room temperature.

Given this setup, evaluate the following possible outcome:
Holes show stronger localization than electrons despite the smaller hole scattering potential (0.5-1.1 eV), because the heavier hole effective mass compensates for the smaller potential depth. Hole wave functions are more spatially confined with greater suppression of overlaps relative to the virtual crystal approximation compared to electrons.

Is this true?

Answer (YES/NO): YES